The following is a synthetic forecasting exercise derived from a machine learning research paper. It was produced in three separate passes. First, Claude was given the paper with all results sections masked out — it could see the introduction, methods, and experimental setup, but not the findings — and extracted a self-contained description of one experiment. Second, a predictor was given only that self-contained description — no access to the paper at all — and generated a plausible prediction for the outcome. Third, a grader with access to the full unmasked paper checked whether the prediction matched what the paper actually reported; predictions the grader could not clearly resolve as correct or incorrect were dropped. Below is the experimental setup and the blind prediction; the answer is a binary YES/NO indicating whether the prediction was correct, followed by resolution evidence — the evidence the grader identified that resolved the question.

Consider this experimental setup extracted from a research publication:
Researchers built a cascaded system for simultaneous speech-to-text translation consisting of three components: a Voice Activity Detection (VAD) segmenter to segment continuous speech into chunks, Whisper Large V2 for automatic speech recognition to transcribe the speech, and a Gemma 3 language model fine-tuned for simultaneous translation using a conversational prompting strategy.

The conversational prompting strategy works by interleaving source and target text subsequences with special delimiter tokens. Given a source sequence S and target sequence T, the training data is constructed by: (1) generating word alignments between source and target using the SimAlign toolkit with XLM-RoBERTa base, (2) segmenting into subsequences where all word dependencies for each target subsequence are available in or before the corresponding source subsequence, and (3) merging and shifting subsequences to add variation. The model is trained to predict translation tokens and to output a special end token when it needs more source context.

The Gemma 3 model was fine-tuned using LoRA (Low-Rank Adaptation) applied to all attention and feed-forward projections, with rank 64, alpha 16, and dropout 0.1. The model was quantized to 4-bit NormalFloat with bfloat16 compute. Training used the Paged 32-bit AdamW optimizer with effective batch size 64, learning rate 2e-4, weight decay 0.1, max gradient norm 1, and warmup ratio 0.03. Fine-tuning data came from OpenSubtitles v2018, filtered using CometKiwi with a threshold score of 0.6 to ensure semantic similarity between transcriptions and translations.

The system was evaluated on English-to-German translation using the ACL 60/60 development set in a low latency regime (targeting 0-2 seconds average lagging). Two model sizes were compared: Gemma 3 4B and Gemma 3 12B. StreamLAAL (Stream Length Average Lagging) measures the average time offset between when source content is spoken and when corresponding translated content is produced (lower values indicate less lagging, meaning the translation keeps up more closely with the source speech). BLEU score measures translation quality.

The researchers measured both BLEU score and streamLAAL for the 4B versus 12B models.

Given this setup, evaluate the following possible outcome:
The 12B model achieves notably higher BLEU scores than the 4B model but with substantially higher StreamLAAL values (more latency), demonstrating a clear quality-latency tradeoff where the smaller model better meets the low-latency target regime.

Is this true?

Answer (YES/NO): NO